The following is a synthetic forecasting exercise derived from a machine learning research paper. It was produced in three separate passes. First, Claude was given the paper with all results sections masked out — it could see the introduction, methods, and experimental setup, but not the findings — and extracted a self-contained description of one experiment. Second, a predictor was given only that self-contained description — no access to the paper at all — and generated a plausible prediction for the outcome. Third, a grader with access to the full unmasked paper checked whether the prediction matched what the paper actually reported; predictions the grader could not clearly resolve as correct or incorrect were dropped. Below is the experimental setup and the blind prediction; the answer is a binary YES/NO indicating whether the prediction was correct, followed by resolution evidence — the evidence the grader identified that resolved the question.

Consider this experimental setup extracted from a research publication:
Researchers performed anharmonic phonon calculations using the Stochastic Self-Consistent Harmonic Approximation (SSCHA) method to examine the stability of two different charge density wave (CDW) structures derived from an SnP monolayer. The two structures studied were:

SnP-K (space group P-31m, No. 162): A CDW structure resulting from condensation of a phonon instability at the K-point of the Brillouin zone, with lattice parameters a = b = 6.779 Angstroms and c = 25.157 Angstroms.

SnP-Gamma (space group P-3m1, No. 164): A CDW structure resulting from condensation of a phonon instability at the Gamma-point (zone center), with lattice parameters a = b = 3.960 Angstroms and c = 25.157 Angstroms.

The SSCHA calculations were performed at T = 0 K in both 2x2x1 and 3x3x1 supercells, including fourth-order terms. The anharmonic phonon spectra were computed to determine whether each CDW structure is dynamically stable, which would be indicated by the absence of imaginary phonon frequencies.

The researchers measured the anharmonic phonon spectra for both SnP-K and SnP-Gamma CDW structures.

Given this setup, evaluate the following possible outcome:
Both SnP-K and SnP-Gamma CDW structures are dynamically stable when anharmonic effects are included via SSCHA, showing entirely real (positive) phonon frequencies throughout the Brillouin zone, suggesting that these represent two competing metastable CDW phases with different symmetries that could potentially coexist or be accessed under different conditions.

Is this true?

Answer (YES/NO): YES